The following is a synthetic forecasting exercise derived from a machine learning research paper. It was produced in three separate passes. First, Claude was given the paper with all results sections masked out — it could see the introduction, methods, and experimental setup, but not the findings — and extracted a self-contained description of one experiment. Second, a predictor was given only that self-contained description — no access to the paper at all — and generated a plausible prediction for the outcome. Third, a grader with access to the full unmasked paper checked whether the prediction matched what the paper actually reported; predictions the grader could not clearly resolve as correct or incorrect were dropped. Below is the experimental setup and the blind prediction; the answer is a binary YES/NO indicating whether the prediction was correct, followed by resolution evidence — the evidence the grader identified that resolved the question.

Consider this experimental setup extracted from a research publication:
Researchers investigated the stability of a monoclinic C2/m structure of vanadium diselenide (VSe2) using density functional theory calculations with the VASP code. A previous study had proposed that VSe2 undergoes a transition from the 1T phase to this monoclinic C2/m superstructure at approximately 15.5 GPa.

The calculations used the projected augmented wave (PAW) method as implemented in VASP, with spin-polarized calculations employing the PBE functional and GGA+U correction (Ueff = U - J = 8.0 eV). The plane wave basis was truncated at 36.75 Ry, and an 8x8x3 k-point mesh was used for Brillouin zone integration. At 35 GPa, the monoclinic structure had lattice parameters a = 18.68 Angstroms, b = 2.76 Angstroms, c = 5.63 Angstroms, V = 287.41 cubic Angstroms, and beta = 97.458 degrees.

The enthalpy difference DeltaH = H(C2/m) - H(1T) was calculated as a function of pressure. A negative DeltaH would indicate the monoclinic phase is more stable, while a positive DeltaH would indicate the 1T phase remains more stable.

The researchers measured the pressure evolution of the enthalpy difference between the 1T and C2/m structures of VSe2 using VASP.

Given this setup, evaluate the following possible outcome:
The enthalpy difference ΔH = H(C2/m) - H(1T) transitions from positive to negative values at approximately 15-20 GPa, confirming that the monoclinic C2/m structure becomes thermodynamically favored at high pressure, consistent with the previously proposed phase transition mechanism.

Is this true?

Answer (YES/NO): NO